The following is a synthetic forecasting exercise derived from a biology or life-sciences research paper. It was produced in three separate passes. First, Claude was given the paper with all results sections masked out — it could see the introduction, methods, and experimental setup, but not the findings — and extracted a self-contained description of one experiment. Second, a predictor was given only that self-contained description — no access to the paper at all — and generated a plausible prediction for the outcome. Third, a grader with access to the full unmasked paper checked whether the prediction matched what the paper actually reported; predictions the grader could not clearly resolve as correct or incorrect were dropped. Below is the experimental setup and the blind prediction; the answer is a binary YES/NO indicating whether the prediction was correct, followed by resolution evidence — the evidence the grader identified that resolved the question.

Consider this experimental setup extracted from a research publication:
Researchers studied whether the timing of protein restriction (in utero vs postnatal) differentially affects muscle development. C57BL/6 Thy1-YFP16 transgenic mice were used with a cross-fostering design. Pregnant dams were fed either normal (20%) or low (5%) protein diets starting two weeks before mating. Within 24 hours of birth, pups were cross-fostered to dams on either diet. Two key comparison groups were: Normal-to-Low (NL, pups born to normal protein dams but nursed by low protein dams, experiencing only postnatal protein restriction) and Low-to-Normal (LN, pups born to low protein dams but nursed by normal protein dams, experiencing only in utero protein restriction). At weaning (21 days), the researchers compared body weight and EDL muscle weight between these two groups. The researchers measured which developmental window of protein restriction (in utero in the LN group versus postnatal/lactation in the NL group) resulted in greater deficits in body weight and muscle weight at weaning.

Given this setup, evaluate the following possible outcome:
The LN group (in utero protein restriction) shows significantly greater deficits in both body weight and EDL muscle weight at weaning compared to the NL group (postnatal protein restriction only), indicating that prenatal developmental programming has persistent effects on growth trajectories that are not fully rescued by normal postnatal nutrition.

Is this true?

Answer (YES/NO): NO